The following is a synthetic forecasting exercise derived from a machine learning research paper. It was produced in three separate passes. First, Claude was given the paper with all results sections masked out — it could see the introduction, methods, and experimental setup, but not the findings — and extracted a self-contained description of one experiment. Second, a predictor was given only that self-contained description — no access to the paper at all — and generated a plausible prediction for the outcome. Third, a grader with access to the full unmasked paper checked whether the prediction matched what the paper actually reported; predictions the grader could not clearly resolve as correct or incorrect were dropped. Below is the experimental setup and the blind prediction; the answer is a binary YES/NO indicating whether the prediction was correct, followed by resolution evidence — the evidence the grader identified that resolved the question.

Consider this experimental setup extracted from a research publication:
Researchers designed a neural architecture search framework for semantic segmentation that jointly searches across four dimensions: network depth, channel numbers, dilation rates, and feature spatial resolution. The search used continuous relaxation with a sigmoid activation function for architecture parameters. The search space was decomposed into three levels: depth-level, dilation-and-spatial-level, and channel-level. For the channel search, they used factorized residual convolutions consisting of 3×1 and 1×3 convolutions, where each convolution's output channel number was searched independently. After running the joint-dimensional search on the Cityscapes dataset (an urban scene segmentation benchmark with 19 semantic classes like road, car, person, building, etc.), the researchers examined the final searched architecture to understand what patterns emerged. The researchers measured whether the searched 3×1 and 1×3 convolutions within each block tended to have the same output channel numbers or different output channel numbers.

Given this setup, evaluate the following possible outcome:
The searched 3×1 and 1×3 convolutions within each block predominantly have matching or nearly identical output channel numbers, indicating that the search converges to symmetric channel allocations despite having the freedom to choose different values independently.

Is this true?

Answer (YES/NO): NO